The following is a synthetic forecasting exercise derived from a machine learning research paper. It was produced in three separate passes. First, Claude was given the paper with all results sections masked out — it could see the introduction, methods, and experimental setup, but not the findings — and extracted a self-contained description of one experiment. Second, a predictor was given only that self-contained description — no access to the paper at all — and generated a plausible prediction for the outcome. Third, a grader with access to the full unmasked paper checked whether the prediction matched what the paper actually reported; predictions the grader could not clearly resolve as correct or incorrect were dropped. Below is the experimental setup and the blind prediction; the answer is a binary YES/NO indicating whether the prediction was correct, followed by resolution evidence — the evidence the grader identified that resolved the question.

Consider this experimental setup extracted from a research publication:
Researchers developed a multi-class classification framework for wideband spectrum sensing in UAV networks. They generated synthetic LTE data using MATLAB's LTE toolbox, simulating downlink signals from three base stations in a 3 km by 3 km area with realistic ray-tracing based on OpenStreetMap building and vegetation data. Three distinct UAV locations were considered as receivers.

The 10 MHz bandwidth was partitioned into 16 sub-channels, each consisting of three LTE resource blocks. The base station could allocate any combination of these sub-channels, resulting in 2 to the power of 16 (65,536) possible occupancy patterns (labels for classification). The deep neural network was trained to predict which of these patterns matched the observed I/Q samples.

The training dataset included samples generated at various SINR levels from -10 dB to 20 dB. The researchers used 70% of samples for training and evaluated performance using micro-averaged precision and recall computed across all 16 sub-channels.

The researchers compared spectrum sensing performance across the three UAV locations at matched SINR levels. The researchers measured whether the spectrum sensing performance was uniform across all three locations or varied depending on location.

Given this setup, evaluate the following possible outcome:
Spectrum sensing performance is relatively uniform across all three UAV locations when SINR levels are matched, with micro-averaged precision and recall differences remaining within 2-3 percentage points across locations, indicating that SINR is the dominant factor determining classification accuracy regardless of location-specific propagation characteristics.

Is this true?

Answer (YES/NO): NO